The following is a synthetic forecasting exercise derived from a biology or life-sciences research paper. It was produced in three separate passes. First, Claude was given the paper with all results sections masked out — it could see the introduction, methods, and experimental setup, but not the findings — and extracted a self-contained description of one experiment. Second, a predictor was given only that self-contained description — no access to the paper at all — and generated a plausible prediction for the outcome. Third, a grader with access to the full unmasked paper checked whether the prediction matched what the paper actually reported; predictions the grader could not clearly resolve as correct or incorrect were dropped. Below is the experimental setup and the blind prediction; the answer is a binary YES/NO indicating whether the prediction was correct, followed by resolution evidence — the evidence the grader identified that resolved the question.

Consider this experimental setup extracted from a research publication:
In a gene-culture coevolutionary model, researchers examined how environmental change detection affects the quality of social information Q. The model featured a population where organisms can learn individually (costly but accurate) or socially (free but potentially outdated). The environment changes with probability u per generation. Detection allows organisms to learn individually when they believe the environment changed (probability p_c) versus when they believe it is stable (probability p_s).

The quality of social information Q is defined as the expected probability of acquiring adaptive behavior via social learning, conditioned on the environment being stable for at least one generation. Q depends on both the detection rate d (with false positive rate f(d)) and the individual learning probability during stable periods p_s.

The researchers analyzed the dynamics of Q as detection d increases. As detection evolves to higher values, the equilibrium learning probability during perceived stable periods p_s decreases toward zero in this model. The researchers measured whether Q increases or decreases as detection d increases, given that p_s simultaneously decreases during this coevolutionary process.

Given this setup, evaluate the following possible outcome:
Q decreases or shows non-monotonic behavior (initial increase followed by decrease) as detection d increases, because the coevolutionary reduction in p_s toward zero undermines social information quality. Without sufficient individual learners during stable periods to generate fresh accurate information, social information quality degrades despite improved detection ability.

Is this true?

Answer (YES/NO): NO